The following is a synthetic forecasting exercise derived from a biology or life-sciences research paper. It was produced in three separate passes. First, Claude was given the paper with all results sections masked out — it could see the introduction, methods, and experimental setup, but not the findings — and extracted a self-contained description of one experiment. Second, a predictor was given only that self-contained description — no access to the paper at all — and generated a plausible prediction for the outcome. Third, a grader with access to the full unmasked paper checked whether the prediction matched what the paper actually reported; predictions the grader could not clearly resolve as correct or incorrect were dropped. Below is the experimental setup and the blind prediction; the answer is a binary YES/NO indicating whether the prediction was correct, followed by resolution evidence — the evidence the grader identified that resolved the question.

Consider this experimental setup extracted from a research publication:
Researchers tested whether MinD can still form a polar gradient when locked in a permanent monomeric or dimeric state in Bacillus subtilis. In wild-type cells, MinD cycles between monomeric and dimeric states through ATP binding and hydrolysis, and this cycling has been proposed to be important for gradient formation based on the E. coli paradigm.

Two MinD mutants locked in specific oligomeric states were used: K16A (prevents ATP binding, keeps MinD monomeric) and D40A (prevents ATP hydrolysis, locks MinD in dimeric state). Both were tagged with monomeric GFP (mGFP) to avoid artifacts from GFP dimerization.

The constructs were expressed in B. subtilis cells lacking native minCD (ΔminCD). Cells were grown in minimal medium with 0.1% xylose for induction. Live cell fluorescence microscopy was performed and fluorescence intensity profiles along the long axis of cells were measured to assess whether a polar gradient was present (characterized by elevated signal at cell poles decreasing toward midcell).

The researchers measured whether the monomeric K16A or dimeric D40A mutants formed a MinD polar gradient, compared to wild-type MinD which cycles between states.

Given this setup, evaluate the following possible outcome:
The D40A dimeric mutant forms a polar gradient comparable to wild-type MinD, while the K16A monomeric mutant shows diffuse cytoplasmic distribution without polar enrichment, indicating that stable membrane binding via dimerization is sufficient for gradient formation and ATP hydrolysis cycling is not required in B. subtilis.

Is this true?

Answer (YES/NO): NO